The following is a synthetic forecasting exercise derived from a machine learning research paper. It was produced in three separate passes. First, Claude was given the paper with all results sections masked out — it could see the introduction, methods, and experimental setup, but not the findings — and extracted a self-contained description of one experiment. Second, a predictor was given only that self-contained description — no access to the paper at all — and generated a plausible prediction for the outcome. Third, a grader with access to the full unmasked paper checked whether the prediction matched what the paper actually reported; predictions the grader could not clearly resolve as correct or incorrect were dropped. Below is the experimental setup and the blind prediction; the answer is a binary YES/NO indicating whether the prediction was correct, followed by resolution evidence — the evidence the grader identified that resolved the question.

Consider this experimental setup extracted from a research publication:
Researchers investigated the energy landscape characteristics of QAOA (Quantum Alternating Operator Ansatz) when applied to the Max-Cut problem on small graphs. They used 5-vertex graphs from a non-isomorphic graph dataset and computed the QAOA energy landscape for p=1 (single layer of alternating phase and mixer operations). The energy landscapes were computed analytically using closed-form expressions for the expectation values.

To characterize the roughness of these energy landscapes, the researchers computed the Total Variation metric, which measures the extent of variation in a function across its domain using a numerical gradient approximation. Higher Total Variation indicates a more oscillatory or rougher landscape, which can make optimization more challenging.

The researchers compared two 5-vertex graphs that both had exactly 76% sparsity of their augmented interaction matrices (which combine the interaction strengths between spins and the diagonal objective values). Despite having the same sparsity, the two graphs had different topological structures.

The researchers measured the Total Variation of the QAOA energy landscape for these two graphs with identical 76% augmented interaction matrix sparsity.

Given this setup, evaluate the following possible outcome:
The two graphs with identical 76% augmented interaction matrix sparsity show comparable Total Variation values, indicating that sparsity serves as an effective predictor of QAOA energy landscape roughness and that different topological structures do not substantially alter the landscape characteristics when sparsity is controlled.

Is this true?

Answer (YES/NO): NO